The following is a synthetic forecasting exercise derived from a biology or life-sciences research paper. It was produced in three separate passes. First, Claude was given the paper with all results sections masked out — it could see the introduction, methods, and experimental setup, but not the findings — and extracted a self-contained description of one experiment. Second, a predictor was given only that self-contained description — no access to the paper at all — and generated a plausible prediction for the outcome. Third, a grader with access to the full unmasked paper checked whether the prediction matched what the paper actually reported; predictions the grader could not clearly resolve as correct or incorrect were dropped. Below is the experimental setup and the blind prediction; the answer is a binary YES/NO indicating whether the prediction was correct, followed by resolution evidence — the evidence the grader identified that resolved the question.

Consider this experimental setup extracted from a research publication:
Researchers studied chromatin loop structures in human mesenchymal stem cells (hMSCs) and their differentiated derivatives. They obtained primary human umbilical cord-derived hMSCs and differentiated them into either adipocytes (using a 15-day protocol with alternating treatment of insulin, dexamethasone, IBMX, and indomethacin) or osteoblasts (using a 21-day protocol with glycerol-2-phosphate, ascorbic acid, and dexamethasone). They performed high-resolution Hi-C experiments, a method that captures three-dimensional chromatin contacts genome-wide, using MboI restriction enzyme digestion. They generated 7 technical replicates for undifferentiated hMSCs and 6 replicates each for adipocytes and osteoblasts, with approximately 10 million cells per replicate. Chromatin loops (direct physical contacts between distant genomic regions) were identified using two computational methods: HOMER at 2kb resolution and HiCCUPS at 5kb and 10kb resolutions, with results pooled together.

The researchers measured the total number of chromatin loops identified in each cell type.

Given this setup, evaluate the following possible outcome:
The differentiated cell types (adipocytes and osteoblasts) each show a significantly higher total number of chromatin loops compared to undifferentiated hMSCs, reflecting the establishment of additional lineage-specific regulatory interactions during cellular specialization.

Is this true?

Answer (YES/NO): NO